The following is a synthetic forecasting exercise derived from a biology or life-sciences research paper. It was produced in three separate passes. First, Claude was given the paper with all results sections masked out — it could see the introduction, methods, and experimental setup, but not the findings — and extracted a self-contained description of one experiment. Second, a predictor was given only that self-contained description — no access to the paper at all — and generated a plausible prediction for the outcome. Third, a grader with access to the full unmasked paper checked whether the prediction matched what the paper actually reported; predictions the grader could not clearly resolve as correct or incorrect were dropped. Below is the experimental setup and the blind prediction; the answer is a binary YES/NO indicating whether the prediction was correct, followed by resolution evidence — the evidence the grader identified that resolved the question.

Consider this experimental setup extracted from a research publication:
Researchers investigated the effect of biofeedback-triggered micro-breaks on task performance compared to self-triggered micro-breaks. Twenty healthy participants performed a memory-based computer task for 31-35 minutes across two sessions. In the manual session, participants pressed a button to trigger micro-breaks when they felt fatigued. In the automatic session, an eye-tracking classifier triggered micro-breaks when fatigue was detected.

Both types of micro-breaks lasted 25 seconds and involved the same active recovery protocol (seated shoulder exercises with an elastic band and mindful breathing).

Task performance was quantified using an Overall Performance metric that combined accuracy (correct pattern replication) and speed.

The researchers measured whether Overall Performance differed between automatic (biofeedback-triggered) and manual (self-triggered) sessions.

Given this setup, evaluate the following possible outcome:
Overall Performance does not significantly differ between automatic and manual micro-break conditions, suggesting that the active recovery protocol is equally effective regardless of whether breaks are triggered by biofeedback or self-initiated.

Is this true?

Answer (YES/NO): YES